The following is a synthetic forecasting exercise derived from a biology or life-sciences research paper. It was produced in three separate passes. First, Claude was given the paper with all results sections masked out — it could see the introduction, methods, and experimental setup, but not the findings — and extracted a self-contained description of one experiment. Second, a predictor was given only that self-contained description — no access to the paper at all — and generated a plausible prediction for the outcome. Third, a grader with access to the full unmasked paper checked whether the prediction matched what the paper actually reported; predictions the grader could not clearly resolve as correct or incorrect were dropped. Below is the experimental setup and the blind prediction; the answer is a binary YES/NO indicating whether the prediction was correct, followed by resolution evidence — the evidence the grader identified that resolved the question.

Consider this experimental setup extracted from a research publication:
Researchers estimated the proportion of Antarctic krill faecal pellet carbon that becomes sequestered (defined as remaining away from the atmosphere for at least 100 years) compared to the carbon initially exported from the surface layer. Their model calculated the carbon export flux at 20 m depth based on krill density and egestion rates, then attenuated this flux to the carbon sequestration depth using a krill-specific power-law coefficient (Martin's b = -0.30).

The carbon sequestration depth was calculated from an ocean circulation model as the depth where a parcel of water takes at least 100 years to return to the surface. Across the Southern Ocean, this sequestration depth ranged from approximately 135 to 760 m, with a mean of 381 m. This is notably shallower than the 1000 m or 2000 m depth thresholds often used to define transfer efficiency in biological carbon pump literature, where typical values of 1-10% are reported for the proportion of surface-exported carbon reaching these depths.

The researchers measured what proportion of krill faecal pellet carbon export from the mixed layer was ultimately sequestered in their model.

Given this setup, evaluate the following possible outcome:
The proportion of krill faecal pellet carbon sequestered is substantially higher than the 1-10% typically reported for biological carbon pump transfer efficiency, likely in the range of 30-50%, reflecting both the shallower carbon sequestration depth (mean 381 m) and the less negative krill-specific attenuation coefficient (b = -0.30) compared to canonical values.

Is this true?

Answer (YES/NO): YES